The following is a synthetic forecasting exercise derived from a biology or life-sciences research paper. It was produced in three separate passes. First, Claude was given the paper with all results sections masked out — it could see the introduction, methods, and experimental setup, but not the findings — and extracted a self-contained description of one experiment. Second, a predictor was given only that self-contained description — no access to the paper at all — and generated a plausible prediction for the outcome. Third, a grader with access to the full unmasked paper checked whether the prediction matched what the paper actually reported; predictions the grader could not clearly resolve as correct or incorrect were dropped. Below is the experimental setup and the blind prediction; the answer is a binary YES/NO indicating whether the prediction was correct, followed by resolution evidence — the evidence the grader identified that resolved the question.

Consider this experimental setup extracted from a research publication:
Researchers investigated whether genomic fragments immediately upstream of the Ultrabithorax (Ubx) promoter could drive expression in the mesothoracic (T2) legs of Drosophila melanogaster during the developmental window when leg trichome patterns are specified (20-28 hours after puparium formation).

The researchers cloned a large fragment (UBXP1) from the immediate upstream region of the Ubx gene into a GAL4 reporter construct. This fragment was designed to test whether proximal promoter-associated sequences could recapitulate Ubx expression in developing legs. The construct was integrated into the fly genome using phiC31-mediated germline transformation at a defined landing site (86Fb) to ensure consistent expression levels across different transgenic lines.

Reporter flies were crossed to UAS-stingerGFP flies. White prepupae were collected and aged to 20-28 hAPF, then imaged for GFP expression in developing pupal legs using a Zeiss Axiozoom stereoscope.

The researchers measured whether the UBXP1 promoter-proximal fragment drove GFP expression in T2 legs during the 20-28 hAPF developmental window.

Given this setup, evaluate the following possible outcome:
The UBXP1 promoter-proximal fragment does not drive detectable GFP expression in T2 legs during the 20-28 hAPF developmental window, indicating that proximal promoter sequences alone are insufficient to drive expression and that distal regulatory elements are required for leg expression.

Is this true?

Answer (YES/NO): YES